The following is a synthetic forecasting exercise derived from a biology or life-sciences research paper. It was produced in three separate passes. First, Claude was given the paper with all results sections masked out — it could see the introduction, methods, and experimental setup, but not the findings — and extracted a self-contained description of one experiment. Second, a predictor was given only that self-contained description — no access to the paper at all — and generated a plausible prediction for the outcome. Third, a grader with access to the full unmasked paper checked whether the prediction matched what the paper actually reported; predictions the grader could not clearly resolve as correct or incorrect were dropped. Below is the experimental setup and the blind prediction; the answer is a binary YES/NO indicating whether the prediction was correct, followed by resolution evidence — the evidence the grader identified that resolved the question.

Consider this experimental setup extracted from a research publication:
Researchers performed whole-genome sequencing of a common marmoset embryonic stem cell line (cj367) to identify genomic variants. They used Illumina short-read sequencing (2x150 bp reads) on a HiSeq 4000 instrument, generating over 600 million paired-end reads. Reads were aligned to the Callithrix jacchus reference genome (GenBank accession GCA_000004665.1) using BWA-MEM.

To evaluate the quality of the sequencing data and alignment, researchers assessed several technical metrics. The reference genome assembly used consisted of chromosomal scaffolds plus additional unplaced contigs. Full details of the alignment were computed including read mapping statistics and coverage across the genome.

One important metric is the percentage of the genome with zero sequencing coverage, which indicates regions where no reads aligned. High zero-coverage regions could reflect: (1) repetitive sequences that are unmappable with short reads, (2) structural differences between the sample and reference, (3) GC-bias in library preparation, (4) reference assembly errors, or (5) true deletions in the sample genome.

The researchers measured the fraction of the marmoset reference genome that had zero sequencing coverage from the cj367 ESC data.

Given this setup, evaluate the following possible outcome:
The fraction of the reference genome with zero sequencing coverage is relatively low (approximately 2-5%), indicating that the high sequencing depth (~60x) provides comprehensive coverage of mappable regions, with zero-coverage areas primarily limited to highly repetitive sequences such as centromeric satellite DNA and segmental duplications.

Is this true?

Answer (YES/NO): NO